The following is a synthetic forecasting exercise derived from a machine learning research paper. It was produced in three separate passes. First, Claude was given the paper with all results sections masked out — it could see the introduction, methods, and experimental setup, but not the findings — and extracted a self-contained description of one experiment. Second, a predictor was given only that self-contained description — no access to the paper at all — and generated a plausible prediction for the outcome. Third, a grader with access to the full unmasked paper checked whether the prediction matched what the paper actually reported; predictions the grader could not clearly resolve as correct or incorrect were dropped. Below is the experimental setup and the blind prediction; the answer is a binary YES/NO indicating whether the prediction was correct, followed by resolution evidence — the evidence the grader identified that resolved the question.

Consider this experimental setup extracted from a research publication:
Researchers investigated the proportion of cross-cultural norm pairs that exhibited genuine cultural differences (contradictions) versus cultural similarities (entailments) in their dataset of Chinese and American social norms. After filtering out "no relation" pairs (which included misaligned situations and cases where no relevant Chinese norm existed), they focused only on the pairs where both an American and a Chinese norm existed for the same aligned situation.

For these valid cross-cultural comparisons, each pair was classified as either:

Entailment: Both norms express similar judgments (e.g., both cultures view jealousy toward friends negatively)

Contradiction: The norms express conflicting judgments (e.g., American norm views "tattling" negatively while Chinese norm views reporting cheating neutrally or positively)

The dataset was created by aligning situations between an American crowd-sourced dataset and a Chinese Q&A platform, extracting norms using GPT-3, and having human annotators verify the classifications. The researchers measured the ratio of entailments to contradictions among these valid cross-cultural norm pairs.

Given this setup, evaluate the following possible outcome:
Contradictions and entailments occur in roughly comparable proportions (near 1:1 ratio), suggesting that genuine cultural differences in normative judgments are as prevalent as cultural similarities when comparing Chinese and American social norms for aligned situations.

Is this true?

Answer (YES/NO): NO